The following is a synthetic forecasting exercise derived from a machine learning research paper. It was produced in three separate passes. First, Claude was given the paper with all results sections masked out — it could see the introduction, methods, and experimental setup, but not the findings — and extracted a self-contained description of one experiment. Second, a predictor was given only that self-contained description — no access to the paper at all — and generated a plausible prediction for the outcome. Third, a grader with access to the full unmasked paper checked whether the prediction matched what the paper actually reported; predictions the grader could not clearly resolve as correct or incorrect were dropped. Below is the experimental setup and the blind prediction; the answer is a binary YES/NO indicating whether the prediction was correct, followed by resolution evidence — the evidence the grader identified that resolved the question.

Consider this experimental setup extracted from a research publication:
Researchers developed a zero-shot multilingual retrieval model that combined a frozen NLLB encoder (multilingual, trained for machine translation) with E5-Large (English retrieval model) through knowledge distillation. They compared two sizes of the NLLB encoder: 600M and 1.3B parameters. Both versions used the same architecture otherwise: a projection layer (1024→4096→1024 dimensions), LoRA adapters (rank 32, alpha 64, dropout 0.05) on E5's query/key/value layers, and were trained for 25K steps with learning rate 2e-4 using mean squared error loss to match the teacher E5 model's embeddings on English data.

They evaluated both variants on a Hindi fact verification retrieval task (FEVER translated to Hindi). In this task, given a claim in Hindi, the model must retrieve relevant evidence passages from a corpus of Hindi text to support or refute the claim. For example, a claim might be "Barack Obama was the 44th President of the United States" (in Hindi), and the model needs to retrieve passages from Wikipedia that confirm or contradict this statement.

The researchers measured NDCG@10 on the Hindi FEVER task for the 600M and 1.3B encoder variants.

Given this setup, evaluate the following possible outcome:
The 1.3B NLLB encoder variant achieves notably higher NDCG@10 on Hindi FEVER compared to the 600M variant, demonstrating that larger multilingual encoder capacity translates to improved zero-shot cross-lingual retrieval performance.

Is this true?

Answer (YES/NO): YES